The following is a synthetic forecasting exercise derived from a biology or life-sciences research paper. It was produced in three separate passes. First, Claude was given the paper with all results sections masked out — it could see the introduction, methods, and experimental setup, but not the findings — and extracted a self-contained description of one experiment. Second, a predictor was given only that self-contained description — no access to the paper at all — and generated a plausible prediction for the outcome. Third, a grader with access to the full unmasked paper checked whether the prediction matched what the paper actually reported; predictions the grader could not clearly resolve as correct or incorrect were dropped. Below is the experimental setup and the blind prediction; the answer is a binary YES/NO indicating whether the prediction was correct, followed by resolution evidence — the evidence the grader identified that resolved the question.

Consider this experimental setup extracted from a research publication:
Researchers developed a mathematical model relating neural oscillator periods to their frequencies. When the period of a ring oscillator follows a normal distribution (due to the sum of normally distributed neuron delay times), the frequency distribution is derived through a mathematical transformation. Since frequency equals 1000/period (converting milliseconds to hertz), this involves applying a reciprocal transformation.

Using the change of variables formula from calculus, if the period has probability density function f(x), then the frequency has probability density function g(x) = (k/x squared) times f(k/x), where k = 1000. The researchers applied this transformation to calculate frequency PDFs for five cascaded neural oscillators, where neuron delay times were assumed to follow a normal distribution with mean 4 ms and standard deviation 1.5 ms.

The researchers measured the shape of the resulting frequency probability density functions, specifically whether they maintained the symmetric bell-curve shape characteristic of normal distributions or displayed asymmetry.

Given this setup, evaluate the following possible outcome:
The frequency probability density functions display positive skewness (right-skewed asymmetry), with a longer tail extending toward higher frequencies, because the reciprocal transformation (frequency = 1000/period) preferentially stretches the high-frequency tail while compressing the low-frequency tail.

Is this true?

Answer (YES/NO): YES